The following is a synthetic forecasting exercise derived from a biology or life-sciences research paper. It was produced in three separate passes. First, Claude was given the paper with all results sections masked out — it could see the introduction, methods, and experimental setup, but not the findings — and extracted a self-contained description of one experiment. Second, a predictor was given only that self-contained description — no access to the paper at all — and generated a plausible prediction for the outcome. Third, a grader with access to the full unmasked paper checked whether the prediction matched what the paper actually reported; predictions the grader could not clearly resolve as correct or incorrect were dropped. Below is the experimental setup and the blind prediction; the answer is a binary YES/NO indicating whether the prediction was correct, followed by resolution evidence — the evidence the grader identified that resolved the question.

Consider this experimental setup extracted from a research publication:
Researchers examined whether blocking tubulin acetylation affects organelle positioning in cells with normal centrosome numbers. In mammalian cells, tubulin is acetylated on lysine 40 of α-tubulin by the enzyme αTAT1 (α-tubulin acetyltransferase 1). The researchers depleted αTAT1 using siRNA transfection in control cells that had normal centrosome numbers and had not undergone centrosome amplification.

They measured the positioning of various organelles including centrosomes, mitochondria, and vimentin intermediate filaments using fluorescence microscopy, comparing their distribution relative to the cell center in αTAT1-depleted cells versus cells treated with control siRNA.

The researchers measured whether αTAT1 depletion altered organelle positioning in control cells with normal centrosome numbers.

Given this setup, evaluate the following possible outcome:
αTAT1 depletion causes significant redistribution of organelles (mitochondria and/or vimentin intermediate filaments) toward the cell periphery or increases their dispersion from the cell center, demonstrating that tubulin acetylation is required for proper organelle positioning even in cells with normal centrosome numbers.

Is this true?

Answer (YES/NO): NO